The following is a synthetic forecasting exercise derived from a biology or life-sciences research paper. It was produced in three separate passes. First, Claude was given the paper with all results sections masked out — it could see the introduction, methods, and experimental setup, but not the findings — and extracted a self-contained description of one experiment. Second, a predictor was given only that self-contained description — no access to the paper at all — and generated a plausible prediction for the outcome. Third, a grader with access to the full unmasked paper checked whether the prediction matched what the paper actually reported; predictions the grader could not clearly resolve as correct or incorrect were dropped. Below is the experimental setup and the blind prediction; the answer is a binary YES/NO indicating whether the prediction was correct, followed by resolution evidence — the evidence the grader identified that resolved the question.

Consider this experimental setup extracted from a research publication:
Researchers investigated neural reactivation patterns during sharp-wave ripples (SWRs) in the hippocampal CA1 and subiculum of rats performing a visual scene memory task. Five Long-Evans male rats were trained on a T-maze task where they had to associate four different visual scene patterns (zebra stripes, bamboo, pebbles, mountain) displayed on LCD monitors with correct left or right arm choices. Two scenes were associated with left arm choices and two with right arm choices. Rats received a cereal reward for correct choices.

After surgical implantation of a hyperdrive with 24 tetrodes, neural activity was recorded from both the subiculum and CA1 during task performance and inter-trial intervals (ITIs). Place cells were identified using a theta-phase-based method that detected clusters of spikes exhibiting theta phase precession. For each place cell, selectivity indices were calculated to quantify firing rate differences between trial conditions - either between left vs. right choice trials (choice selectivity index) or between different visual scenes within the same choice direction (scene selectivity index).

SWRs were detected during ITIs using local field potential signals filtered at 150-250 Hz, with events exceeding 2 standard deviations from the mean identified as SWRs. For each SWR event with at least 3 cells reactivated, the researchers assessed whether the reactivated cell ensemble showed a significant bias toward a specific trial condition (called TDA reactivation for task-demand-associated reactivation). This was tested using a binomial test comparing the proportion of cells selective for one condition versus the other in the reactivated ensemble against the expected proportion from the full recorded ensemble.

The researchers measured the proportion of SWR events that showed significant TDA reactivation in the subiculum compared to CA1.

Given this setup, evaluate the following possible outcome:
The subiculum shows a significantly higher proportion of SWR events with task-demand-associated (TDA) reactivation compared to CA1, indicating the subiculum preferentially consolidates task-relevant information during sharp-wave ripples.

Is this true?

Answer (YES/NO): YES